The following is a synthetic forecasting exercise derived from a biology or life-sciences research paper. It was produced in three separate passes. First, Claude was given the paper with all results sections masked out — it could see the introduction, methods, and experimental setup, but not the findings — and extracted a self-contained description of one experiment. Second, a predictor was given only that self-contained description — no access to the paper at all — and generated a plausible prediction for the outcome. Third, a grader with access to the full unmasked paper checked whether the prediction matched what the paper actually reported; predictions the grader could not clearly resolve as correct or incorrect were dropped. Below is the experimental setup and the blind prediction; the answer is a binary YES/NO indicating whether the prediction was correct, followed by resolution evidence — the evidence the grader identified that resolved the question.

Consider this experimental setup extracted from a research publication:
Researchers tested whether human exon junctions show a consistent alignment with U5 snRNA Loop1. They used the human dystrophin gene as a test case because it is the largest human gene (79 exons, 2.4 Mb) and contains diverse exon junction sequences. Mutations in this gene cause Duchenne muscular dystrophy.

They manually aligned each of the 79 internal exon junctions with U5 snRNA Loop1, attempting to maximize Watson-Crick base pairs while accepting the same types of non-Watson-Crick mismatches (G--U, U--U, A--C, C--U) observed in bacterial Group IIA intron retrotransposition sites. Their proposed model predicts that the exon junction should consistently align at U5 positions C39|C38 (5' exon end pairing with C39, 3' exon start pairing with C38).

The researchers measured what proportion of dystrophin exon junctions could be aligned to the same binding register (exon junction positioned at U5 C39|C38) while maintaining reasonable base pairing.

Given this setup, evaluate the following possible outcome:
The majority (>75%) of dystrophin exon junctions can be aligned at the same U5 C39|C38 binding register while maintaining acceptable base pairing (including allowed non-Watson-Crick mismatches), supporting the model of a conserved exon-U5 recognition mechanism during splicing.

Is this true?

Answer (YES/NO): YES